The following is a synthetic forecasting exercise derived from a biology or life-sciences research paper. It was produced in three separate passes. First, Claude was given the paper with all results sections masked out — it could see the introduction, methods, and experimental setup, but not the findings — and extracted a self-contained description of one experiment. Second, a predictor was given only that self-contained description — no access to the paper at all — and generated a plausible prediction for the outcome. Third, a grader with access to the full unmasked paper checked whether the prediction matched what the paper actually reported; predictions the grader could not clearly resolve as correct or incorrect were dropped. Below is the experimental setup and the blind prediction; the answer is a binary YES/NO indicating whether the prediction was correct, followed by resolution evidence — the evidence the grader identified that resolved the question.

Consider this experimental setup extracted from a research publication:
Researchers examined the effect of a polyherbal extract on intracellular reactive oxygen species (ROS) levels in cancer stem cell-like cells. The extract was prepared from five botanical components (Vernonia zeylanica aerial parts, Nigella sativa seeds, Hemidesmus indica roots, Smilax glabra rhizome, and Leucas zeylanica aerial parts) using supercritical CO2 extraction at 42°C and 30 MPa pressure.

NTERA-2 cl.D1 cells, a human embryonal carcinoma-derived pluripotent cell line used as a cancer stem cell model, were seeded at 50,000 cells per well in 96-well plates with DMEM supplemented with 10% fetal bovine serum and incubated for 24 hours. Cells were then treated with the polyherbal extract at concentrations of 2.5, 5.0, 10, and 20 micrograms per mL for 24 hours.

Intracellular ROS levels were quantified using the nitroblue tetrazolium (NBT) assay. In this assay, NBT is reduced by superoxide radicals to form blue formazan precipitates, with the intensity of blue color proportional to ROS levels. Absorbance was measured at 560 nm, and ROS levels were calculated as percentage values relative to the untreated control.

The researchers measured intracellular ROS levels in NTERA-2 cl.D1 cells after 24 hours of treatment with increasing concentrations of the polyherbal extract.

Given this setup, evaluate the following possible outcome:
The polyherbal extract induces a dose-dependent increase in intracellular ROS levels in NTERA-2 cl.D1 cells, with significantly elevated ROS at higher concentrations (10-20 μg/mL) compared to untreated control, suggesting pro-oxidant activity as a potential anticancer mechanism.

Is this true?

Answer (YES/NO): YES